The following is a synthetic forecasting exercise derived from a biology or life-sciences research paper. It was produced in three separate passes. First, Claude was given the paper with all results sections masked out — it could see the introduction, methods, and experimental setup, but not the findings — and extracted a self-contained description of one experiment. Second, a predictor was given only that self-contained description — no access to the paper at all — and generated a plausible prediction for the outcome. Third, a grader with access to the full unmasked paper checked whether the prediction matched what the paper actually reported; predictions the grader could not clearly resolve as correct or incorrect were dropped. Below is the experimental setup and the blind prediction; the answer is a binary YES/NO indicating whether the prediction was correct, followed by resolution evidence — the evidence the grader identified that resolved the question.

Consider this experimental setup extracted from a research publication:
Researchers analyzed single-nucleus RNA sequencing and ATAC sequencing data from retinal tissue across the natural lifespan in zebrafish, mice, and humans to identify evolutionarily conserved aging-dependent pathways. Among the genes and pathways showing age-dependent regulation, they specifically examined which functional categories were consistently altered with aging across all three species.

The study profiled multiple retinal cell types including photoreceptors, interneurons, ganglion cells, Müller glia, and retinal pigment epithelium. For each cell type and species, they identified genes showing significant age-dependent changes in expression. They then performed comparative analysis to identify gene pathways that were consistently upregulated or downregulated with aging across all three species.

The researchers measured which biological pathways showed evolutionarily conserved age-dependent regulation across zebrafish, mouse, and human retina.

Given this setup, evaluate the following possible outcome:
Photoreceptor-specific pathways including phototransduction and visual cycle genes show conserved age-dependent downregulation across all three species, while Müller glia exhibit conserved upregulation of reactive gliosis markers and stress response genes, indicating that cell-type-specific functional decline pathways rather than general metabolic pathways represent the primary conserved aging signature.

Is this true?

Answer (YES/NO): NO